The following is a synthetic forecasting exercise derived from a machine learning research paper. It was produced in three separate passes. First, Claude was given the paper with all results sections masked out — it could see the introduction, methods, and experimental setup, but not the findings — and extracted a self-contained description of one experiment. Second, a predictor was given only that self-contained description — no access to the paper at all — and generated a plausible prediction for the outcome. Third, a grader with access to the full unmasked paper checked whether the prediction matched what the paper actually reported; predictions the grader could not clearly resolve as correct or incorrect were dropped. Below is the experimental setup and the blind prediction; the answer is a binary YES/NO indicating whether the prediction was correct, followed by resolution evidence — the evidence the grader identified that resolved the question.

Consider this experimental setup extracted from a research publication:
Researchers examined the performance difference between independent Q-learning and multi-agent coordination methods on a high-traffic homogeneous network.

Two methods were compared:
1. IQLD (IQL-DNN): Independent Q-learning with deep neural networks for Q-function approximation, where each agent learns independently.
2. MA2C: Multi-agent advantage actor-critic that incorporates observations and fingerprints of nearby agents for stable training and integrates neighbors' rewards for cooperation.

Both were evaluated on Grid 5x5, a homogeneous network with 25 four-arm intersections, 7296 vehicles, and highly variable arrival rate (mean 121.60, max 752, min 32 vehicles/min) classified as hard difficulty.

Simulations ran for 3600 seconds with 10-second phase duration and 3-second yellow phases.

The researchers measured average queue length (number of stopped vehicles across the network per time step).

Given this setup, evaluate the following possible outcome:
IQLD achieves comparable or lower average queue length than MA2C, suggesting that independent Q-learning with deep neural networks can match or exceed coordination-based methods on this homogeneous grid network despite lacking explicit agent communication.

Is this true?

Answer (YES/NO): NO